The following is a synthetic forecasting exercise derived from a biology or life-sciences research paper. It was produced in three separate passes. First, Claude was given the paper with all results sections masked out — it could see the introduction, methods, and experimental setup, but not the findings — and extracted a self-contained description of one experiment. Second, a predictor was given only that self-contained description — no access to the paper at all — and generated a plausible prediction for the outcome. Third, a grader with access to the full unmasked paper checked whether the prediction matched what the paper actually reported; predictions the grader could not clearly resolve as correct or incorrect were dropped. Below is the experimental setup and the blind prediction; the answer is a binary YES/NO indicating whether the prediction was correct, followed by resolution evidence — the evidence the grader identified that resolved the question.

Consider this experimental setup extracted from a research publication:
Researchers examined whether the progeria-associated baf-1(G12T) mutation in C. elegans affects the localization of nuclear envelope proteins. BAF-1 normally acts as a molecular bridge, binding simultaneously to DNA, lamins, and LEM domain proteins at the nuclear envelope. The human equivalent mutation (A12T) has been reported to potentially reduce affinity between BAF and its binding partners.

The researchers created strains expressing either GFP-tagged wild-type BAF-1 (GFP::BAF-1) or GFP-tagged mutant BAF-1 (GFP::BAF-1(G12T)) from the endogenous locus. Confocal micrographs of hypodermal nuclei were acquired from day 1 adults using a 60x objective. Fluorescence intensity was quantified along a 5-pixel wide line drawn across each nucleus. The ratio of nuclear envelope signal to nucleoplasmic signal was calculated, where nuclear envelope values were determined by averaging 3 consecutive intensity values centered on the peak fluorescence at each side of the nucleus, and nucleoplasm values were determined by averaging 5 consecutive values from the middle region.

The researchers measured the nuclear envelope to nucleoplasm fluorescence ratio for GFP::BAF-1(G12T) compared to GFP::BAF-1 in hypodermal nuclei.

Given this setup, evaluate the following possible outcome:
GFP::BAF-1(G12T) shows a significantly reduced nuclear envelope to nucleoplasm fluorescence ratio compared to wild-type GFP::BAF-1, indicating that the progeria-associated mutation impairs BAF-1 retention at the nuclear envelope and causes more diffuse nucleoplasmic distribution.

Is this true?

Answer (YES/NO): NO